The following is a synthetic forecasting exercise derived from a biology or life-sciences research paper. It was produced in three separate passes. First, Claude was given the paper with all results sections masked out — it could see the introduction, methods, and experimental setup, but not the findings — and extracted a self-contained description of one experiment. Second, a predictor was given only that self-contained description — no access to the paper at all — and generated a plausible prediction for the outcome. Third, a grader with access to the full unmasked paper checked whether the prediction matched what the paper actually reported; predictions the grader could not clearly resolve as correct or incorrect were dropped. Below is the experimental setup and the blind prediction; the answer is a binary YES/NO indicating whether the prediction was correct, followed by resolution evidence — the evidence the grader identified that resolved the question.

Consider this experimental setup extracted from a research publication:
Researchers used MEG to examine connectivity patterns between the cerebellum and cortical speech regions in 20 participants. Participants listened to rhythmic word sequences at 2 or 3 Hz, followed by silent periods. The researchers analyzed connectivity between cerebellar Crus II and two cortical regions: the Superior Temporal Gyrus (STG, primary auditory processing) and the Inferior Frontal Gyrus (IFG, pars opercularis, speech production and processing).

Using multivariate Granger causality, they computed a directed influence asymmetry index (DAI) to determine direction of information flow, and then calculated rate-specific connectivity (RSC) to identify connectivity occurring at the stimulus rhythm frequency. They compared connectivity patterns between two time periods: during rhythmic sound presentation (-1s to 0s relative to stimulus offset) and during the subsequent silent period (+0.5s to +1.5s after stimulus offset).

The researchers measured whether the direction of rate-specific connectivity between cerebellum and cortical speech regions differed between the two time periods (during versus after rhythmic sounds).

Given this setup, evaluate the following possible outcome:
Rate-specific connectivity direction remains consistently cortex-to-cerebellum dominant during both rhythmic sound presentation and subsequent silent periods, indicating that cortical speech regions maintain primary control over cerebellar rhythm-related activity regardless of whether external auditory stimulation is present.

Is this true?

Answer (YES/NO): NO